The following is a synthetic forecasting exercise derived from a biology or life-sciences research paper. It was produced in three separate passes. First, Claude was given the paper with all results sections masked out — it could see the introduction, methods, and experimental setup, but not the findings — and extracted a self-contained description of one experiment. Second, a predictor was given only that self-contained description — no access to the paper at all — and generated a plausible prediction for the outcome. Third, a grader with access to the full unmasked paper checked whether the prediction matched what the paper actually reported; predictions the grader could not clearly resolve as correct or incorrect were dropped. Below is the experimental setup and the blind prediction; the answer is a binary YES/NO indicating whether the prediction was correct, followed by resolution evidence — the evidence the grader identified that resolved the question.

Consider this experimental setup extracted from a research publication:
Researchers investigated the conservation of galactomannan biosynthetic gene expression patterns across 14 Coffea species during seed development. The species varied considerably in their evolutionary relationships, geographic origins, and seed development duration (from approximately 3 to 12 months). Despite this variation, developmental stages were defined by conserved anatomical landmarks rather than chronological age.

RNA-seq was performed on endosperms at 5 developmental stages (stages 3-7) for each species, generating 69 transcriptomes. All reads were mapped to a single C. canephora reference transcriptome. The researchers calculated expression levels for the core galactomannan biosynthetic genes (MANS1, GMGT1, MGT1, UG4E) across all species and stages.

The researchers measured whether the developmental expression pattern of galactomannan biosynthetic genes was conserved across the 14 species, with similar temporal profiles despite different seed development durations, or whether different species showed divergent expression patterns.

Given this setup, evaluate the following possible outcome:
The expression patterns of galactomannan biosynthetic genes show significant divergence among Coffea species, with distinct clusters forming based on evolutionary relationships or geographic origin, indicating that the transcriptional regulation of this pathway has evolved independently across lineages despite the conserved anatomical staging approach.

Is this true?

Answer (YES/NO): NO